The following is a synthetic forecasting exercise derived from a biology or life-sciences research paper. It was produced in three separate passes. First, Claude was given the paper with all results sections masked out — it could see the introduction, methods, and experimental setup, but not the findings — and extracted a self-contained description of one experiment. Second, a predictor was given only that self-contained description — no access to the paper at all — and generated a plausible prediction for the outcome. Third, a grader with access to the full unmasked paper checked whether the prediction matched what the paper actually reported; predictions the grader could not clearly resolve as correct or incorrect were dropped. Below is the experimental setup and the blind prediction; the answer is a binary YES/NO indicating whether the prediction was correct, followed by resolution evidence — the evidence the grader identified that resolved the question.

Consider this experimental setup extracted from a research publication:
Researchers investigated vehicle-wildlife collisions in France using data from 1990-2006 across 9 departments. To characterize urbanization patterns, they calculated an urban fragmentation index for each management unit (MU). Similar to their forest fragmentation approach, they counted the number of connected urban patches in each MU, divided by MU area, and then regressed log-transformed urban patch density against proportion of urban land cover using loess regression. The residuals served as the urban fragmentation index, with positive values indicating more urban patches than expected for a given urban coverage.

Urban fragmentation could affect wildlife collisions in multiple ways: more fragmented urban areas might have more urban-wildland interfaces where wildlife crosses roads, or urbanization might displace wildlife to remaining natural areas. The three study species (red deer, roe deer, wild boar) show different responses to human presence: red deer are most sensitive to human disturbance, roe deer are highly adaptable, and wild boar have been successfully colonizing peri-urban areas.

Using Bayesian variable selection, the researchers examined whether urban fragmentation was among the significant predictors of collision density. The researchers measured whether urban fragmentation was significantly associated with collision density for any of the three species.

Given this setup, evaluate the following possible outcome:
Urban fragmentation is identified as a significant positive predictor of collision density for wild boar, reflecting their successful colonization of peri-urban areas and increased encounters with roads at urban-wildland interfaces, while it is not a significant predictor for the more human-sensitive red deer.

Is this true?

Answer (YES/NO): NO